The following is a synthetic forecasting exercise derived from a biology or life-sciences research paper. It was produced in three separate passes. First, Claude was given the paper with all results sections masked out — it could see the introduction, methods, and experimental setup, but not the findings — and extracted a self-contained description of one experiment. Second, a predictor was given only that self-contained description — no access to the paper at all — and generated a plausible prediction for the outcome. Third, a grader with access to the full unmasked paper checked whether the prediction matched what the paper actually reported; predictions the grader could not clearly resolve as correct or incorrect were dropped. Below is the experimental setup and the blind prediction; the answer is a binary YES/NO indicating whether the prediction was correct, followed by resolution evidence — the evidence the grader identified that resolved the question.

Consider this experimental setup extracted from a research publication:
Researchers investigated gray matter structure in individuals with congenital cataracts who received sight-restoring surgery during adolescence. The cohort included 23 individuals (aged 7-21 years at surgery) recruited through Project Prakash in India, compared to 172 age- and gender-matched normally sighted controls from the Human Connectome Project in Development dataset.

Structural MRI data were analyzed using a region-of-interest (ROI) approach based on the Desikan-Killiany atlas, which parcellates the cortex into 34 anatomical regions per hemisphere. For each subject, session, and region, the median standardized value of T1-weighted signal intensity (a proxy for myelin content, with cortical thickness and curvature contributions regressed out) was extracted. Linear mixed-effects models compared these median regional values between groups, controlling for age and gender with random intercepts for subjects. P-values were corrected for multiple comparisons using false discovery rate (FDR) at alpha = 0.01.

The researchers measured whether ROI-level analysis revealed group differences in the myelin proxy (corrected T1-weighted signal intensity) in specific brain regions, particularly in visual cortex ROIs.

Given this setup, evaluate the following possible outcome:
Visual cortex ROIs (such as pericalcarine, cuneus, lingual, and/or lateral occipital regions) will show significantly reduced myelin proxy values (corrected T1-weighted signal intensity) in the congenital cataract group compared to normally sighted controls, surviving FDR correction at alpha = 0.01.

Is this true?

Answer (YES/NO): NO